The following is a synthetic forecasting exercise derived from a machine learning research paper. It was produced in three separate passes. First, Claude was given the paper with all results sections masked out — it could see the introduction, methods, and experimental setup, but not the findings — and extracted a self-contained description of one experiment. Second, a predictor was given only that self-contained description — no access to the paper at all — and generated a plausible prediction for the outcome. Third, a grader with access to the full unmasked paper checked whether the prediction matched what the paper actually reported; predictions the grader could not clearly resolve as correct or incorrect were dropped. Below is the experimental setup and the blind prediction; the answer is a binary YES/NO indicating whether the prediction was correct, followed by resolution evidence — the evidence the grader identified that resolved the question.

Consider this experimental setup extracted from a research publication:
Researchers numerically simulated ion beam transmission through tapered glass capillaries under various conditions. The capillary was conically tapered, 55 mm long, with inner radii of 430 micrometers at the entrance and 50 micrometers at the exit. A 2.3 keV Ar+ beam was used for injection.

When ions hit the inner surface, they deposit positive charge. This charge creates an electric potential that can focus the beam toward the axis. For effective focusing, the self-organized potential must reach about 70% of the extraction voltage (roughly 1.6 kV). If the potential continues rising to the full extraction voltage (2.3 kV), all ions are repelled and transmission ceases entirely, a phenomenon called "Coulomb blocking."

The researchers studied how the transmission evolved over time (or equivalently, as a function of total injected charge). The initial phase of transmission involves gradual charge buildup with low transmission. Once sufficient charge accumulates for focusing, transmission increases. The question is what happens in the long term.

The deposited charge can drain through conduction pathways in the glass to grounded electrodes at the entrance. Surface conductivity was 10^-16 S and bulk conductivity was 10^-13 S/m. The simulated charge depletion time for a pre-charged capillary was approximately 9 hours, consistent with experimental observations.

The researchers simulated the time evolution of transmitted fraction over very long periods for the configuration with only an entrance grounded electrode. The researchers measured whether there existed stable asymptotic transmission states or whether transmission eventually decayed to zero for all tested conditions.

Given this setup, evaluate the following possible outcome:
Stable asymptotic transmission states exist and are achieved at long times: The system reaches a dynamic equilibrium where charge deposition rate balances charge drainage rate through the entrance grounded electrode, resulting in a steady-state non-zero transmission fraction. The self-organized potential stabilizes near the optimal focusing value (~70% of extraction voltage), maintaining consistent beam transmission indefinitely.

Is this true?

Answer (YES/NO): NO